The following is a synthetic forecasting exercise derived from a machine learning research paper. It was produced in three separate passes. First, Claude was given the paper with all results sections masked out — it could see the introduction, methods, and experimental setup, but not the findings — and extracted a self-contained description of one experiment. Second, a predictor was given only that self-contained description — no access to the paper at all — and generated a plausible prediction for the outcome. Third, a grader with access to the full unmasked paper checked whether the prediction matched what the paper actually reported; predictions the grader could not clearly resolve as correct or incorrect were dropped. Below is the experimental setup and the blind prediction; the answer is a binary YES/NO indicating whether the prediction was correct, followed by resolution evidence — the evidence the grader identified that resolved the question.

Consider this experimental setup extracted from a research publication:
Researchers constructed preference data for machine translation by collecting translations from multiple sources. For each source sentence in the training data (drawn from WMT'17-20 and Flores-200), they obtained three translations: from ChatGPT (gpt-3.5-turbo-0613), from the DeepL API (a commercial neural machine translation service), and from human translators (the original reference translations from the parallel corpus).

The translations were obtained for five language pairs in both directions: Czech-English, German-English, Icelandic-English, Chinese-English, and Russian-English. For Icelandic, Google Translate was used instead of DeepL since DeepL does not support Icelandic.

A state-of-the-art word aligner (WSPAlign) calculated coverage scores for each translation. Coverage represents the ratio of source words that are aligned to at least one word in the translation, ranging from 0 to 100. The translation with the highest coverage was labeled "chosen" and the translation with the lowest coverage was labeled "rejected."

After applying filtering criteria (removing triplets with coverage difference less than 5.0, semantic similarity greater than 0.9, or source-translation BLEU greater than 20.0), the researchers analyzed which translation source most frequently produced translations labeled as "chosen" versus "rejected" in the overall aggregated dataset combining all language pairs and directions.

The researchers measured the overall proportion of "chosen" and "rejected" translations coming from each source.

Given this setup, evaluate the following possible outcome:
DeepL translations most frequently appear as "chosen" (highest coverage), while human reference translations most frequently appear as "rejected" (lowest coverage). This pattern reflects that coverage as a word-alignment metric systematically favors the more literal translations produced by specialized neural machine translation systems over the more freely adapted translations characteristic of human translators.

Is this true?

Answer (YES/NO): NO